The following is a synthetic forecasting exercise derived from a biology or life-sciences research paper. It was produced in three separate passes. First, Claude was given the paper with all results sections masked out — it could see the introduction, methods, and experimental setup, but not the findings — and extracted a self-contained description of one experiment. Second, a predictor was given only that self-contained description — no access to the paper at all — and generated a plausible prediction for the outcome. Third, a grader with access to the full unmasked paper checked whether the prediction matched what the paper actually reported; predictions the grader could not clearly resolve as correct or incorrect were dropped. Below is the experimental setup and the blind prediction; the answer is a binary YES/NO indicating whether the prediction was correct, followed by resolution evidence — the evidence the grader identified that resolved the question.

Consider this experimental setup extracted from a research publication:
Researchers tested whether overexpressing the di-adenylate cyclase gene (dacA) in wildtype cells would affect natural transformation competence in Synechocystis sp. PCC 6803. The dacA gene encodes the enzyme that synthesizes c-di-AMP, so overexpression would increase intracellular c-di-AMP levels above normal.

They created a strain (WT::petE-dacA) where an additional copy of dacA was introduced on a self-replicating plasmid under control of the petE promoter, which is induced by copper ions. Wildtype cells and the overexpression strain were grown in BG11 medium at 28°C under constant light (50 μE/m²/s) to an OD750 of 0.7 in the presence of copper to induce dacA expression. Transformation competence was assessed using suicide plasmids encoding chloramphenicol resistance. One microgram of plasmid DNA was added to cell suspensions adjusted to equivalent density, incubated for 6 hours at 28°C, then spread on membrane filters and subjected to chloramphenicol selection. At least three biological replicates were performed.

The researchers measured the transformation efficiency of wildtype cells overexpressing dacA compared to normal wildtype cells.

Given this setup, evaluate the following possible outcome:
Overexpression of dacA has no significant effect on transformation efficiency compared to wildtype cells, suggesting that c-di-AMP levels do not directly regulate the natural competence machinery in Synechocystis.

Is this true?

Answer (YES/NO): NO